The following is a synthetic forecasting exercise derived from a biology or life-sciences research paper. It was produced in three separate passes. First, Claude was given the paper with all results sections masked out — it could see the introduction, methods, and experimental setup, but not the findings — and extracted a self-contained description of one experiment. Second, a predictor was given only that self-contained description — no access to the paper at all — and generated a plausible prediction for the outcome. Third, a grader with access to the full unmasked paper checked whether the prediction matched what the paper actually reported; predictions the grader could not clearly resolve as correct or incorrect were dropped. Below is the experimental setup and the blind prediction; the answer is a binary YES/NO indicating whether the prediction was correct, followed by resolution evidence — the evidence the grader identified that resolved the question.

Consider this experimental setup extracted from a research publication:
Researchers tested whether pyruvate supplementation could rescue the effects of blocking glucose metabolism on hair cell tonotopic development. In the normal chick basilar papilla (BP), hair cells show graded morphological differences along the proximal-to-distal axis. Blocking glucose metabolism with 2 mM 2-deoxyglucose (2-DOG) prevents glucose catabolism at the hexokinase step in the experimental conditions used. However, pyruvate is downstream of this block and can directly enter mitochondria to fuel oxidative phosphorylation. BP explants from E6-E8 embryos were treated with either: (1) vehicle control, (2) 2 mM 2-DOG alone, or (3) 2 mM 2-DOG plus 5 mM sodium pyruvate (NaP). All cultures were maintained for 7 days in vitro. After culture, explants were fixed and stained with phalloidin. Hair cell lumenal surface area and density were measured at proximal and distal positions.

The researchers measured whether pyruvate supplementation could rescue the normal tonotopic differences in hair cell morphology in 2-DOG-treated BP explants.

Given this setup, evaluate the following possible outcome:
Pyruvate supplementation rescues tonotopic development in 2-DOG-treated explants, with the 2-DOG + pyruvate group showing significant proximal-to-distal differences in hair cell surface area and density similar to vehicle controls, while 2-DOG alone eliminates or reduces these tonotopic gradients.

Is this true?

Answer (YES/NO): NO